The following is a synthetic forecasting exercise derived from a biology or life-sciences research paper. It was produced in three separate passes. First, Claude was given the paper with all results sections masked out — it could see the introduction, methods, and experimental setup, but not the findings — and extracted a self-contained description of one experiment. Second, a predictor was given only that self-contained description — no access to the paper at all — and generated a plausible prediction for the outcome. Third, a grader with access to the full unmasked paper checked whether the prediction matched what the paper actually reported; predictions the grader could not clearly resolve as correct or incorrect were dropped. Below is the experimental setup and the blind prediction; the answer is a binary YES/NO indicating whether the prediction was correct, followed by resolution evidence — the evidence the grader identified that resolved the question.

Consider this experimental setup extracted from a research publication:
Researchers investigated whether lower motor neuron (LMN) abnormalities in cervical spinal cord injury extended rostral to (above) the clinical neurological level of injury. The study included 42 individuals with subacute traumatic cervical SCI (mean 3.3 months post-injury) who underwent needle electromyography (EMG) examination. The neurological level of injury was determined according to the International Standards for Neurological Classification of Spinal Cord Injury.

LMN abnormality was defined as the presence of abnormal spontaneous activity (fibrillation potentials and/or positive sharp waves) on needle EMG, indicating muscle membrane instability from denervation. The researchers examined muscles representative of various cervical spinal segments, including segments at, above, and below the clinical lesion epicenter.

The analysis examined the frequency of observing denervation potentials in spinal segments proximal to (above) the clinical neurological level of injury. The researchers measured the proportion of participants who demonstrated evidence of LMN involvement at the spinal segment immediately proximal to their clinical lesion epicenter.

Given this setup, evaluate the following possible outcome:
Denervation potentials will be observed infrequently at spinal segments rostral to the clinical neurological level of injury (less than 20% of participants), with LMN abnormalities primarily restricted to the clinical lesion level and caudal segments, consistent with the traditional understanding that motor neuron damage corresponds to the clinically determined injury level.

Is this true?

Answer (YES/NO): NO